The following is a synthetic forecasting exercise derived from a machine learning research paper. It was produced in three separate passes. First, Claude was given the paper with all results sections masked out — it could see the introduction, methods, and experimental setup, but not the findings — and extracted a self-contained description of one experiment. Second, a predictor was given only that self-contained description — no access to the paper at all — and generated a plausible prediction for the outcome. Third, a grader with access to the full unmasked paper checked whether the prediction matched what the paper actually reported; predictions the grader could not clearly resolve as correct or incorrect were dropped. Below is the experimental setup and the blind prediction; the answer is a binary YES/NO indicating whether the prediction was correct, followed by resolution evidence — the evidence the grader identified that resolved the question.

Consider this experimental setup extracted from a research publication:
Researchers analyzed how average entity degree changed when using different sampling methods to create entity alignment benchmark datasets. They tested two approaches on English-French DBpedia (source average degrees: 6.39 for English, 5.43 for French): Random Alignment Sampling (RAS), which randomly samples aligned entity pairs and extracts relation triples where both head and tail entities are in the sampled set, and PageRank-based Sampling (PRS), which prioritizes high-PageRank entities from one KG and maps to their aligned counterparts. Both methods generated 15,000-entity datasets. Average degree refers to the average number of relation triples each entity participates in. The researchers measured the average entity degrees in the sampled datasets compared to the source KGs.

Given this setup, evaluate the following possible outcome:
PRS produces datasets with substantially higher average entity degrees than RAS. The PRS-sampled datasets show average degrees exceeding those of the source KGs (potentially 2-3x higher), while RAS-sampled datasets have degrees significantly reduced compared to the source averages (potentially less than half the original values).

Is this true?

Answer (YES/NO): NO